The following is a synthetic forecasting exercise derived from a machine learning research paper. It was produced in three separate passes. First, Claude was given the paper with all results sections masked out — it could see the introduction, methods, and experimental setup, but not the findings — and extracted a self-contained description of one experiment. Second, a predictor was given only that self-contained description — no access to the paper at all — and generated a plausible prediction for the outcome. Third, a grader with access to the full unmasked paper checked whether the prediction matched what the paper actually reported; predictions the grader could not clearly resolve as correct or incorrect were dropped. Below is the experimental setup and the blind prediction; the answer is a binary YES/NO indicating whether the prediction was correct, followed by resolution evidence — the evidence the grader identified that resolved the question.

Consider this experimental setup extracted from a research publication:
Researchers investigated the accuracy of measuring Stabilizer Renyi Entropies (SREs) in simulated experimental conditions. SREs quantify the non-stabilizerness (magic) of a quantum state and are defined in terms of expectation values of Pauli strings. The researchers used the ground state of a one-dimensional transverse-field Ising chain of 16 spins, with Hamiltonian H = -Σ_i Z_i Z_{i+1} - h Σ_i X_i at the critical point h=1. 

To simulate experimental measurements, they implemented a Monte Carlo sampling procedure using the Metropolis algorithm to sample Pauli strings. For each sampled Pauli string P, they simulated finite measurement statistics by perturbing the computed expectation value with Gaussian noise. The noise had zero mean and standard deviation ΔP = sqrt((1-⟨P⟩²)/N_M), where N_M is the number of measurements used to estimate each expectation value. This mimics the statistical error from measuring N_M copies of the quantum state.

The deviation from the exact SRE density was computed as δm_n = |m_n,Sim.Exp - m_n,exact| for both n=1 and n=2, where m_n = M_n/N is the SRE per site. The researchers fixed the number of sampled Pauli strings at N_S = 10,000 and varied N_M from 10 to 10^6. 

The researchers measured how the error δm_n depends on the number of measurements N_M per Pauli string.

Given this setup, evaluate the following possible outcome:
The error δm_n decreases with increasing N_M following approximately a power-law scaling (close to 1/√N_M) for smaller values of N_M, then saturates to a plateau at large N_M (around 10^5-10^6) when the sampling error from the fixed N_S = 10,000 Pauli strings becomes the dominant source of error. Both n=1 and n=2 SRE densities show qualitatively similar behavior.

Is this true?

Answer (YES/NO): NO